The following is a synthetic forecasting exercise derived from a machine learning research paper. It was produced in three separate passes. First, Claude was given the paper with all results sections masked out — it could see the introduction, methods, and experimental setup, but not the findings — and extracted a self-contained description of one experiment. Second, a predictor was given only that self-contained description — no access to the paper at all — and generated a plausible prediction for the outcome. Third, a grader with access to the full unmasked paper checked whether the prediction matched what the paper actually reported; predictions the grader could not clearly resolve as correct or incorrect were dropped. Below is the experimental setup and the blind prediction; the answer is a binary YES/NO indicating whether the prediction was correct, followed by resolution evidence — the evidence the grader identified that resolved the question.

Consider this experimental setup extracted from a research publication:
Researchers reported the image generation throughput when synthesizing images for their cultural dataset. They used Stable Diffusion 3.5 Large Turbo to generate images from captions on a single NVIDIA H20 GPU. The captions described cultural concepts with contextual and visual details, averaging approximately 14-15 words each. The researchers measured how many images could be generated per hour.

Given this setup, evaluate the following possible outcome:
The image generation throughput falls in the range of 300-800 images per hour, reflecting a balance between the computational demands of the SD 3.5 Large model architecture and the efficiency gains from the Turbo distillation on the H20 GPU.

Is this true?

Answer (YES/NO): NO